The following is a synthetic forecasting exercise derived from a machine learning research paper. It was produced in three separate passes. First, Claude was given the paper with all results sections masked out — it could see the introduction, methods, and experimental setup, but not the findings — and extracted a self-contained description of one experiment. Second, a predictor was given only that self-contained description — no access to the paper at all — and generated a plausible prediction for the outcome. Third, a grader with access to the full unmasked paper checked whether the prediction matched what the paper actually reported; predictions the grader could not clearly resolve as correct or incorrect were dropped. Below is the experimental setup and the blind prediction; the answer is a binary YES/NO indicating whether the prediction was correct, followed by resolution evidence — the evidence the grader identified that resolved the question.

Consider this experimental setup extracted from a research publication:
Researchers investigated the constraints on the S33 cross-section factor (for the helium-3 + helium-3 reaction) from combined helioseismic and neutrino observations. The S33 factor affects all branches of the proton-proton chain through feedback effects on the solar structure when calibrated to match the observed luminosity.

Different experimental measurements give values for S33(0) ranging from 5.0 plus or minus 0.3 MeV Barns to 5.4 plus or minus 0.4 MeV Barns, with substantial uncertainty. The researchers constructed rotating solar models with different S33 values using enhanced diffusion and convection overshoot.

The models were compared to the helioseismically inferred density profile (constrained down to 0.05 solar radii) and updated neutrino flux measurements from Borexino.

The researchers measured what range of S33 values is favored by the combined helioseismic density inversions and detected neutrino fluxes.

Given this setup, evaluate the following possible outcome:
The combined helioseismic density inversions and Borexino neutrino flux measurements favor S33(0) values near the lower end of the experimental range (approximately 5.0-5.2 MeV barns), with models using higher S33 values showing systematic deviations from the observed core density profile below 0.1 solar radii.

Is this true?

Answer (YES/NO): YES